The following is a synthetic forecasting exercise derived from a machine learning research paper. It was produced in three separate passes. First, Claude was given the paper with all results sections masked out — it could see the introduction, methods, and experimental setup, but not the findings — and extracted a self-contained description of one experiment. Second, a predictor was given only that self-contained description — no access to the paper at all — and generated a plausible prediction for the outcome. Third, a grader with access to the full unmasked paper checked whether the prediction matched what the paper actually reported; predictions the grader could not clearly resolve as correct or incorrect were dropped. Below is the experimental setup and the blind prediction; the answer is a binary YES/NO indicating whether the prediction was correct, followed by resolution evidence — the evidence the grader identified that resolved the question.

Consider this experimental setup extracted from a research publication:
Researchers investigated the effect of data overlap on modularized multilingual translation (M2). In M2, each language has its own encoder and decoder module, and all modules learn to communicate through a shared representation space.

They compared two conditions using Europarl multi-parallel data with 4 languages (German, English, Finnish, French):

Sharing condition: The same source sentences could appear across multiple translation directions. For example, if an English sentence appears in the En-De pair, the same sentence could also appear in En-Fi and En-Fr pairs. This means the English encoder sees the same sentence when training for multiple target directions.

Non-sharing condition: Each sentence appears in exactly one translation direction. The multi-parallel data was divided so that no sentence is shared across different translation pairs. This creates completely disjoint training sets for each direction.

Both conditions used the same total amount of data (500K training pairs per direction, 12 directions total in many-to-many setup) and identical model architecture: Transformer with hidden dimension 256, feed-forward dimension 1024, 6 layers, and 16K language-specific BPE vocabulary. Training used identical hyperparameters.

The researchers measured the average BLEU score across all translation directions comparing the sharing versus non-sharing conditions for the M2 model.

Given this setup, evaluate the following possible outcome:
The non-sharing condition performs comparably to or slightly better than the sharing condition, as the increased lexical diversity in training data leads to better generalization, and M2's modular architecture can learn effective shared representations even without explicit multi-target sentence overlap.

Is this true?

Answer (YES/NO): YES